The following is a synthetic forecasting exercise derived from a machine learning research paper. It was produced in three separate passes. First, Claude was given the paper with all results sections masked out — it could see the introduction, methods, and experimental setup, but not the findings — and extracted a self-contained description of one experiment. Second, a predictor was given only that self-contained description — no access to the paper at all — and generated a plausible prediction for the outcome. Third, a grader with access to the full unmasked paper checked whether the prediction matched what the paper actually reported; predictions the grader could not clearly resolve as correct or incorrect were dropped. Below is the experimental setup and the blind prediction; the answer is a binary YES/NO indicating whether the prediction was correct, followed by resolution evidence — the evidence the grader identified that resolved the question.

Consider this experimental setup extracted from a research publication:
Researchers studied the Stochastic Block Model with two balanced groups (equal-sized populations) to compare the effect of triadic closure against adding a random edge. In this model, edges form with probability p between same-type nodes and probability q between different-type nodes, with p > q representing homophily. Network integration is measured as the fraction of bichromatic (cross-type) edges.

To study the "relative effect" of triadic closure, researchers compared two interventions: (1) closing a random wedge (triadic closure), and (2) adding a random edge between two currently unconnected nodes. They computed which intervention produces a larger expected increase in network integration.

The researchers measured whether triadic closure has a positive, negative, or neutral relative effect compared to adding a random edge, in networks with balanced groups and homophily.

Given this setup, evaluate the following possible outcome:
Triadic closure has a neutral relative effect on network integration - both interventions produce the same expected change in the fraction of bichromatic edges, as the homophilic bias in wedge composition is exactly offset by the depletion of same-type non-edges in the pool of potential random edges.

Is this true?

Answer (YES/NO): NO